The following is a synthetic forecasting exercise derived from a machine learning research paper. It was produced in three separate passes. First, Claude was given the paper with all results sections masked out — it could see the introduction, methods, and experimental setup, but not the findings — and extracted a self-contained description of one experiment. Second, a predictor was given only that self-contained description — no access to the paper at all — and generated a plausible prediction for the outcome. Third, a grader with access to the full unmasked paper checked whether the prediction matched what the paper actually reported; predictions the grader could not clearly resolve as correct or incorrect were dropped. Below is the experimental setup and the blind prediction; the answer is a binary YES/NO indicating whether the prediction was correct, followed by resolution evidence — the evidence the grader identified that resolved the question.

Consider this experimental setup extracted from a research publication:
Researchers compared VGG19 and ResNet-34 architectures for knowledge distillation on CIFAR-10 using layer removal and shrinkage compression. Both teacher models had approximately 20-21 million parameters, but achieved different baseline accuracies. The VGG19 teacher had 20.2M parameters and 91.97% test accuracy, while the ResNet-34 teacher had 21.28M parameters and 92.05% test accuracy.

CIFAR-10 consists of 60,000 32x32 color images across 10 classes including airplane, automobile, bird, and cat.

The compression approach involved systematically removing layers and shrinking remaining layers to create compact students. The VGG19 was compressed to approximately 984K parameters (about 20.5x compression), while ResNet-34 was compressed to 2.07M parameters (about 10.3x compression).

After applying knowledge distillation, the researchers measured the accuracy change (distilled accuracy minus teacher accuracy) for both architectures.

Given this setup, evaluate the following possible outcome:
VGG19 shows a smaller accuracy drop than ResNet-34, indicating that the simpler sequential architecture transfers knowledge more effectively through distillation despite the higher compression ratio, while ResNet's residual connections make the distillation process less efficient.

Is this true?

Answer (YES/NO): NO